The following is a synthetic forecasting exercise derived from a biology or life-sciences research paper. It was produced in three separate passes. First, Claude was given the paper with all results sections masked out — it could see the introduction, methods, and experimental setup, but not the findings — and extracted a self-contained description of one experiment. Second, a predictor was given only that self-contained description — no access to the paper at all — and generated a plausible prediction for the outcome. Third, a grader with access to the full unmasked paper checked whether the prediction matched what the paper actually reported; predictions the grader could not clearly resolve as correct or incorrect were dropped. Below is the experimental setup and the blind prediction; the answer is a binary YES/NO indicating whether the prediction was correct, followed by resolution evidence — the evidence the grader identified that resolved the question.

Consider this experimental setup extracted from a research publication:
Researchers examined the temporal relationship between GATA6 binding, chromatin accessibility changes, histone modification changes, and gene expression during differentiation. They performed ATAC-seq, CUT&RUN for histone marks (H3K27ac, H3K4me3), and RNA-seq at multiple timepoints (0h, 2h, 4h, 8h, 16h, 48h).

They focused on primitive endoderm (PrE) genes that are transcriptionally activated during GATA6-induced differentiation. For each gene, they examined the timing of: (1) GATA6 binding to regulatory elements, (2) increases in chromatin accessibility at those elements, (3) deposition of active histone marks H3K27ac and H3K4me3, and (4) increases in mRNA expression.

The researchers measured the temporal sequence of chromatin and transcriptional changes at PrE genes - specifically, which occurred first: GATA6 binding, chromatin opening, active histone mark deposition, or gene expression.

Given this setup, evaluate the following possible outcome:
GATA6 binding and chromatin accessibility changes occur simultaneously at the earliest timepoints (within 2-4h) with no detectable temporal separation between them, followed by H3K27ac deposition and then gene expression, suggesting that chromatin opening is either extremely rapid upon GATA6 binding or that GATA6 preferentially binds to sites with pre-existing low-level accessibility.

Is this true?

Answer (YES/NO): NO